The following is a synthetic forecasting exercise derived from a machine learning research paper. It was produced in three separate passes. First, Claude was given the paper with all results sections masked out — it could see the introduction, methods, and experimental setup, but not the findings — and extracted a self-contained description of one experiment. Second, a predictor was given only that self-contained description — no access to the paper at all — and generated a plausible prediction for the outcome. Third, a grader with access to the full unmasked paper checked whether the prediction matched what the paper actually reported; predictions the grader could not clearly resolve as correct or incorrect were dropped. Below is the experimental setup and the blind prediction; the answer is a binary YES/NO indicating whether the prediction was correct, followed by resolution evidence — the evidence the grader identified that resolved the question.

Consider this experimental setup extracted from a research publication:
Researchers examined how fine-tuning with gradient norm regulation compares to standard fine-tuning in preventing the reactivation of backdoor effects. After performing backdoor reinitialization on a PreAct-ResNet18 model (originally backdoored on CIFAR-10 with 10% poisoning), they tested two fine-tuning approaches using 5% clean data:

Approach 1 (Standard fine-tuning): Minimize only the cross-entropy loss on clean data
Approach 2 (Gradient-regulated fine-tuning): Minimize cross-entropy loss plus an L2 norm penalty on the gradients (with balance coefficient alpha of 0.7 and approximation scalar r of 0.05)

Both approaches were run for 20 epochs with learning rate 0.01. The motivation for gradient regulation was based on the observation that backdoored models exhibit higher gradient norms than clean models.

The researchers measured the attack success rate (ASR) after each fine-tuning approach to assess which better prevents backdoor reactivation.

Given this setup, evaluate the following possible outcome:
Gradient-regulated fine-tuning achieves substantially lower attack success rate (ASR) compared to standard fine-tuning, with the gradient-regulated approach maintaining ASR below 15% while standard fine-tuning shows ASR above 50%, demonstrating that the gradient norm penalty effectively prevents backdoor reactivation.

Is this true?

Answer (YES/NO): NO